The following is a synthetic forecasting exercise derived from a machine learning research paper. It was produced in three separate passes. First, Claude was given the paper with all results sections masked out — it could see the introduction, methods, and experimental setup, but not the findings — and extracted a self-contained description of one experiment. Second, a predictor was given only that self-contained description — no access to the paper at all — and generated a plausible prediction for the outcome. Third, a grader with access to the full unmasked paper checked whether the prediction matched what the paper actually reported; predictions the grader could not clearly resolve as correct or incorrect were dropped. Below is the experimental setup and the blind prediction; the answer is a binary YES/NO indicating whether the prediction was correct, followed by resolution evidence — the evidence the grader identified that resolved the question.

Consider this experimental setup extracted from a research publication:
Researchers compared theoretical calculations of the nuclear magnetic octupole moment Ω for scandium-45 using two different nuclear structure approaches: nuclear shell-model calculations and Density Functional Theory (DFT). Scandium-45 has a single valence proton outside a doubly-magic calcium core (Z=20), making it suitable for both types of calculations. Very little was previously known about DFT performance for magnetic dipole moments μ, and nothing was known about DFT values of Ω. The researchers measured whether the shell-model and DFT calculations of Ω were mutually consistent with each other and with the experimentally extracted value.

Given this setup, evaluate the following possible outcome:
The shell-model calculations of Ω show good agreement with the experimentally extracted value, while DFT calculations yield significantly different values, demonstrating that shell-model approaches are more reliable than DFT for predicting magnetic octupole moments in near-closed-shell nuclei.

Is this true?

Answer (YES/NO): NO